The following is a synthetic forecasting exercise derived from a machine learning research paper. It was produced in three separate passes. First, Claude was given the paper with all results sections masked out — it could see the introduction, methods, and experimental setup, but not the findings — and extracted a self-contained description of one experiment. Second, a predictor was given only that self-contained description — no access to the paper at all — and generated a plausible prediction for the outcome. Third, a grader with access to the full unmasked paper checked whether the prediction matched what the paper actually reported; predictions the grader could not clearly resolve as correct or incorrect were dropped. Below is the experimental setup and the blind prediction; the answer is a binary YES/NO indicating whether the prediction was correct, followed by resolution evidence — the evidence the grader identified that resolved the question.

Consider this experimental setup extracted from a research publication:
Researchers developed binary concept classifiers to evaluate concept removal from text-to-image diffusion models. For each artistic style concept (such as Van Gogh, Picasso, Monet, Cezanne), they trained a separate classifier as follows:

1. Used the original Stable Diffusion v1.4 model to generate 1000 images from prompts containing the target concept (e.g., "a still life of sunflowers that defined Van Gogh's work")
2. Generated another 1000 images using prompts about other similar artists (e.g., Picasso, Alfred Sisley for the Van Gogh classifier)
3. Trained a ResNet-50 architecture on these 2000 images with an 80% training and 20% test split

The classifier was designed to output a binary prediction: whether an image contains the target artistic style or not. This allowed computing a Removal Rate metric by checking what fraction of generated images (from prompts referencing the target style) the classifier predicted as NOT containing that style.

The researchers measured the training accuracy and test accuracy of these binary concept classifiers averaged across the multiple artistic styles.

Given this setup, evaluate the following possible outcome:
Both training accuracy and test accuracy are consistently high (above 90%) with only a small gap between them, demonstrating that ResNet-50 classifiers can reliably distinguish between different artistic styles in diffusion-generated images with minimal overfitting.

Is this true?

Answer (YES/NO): NO